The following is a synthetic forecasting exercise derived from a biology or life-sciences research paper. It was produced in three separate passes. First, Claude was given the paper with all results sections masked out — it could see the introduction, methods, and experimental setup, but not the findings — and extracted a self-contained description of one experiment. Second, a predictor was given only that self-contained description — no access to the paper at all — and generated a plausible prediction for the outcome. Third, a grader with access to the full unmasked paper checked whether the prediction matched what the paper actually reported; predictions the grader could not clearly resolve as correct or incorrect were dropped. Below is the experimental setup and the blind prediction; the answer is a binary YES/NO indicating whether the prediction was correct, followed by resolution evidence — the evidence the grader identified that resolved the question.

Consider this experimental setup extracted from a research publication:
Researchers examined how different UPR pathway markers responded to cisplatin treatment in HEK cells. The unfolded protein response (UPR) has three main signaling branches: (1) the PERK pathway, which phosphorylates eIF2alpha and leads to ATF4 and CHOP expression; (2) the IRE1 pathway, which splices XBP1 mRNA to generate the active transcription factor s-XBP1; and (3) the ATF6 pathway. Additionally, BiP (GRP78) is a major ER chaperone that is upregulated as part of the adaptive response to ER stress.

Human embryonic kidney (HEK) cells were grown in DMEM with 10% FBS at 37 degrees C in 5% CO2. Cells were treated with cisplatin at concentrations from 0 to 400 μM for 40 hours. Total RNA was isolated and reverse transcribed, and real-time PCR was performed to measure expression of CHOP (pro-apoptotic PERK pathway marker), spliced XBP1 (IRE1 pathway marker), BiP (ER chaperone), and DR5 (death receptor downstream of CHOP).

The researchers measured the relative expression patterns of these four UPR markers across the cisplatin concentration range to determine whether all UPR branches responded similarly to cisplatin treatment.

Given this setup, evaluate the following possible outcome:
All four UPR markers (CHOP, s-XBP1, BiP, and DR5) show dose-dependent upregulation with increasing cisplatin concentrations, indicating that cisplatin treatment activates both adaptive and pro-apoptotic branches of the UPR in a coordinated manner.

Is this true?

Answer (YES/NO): NO